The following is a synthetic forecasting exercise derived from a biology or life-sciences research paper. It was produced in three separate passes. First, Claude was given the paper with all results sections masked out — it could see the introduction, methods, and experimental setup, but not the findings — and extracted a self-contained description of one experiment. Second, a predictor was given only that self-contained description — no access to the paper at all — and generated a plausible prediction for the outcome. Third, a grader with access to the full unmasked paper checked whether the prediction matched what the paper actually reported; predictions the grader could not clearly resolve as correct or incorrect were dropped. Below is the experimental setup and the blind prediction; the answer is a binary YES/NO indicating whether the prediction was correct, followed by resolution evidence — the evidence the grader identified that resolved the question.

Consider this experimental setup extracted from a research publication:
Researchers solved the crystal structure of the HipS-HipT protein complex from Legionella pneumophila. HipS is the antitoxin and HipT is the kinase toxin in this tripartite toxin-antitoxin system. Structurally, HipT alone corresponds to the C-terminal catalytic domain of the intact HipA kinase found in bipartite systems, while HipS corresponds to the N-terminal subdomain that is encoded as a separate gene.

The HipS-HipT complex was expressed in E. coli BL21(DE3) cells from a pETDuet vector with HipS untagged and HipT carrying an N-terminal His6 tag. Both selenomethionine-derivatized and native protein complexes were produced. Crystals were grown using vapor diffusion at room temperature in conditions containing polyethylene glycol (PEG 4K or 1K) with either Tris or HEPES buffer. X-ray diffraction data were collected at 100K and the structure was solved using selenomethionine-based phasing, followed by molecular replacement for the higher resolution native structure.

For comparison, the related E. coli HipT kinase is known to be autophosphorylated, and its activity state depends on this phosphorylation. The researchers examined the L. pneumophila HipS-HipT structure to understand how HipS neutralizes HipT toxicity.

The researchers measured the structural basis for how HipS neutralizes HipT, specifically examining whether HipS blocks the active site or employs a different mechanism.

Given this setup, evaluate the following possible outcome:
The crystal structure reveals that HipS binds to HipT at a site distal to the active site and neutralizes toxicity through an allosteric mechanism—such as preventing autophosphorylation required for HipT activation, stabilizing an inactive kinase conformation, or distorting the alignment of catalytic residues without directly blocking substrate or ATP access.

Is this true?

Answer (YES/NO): NO